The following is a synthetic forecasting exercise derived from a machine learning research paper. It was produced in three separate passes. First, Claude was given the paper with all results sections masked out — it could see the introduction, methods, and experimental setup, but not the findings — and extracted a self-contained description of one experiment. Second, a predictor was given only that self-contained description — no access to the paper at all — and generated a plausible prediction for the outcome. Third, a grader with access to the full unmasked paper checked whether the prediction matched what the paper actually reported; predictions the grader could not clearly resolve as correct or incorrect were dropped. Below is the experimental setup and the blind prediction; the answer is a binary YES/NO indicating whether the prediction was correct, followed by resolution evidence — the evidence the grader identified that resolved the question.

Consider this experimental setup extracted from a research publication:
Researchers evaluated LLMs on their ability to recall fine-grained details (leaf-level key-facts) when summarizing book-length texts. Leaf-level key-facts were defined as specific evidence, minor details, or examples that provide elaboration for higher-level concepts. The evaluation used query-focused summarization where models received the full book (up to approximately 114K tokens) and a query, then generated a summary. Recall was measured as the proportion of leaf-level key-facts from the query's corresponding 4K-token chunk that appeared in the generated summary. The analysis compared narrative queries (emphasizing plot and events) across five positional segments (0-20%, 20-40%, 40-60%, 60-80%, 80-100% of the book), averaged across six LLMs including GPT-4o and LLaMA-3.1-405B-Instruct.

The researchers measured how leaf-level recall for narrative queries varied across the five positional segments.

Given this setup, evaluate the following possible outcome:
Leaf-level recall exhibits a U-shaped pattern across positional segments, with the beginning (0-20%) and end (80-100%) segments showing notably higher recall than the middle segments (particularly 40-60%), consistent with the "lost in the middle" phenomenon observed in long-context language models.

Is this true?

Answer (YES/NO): NO